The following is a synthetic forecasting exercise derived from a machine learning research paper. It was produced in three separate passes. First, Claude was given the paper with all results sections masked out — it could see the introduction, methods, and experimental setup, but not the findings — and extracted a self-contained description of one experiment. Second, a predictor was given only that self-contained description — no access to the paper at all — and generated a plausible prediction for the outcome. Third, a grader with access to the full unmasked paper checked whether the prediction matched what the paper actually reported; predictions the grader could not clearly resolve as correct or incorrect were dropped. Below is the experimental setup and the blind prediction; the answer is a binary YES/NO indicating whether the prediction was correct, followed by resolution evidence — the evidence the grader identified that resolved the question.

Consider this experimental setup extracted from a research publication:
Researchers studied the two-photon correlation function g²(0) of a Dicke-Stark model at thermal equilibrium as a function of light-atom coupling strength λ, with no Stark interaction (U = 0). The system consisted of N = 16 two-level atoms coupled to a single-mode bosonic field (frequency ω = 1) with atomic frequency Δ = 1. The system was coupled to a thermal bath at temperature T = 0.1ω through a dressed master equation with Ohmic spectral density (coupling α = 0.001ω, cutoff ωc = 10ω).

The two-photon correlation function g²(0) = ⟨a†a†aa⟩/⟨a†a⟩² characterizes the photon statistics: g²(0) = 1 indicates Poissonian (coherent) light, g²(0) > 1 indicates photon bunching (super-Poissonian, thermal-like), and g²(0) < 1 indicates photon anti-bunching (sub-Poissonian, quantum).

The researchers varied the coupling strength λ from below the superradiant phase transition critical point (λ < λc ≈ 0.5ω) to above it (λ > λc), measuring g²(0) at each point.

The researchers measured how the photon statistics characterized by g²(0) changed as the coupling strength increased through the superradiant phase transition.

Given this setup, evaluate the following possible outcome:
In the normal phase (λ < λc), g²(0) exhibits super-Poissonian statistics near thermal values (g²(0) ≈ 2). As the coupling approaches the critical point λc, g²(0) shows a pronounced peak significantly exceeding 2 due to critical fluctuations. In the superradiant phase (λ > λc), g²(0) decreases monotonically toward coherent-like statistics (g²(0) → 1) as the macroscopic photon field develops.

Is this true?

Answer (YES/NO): NO